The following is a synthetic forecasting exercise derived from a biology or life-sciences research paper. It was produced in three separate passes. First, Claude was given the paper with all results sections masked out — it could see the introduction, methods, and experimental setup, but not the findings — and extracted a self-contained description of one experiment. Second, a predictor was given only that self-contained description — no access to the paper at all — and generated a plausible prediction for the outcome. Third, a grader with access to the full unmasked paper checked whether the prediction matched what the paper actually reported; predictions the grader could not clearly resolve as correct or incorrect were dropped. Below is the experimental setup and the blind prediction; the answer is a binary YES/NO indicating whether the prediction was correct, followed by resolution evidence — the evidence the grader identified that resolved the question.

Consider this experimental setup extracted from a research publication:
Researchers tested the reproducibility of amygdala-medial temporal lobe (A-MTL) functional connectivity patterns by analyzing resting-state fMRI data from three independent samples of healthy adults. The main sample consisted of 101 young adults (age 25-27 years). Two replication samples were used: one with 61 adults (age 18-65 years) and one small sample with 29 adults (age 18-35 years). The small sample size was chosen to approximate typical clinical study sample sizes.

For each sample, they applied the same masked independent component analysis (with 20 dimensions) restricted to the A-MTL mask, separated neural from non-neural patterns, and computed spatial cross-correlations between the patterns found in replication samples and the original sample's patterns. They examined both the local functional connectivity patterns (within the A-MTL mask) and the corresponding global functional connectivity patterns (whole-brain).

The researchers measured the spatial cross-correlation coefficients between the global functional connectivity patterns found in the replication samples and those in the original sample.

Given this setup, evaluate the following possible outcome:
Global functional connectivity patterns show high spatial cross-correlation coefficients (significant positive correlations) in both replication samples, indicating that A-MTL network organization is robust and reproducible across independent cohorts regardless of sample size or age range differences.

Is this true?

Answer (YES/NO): NO